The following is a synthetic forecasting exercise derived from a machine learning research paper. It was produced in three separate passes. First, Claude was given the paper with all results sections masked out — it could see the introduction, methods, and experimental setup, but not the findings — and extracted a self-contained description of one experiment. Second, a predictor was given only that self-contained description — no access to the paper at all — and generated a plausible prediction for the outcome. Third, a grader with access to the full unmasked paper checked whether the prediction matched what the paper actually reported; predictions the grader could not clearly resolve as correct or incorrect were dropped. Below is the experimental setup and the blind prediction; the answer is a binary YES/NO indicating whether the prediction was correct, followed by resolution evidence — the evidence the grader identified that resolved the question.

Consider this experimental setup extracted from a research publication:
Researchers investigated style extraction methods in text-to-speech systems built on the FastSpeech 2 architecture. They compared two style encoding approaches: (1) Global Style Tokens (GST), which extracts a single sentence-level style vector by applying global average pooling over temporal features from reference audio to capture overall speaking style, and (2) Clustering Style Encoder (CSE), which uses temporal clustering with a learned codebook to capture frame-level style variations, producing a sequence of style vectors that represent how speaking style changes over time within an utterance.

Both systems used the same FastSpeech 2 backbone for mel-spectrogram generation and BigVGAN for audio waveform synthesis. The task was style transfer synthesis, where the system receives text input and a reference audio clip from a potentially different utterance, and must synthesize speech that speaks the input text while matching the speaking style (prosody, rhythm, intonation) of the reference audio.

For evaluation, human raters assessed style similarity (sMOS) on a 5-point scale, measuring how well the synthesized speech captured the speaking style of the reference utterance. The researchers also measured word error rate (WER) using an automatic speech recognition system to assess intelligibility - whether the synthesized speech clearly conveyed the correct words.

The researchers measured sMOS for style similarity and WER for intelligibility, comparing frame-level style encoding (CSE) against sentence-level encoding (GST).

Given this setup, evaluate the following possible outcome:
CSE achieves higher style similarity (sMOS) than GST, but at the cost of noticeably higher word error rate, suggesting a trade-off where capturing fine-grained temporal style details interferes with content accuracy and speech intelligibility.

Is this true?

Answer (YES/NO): NO